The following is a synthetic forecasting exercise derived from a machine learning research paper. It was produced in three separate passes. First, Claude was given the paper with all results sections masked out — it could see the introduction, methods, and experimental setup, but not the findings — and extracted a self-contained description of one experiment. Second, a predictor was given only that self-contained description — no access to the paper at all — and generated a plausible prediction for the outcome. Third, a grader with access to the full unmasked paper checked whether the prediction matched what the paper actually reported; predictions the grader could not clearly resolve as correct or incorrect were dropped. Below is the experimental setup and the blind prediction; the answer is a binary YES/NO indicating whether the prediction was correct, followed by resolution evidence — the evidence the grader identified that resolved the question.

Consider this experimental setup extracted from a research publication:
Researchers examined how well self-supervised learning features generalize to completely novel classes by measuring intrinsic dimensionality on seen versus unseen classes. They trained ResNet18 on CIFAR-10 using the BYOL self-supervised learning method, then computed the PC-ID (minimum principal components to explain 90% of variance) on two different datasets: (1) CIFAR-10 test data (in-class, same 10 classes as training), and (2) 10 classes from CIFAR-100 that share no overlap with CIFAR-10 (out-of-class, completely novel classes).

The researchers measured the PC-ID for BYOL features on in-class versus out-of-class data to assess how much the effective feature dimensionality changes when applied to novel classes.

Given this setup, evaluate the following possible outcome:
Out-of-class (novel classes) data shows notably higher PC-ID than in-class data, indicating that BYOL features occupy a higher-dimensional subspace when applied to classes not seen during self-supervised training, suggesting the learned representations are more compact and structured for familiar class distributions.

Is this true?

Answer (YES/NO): NO